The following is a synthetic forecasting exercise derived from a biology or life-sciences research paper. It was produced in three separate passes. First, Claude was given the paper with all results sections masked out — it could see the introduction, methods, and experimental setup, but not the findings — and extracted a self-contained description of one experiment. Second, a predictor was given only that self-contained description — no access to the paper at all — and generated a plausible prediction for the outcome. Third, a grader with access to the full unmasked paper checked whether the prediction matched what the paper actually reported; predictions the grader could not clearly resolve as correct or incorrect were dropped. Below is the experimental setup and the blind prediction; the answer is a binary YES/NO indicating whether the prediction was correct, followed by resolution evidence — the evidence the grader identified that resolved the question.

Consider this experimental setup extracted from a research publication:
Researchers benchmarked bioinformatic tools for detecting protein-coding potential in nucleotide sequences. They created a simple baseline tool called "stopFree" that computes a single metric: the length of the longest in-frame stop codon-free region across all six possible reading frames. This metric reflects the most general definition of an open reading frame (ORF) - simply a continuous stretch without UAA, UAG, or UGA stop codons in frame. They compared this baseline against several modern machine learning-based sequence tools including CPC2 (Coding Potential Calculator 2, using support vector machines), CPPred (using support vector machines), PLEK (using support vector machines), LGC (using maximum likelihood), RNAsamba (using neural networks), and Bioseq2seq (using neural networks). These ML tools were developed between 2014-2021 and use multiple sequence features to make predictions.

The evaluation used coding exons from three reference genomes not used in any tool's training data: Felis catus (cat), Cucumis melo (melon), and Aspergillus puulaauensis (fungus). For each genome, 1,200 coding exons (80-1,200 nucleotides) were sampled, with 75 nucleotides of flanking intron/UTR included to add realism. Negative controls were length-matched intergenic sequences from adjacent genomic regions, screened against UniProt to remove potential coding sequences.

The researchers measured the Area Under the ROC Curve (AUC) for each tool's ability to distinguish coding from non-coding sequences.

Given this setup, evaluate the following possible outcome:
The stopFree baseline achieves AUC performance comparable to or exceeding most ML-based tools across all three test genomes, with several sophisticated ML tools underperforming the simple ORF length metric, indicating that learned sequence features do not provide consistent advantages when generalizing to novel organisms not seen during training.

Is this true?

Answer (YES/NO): YES